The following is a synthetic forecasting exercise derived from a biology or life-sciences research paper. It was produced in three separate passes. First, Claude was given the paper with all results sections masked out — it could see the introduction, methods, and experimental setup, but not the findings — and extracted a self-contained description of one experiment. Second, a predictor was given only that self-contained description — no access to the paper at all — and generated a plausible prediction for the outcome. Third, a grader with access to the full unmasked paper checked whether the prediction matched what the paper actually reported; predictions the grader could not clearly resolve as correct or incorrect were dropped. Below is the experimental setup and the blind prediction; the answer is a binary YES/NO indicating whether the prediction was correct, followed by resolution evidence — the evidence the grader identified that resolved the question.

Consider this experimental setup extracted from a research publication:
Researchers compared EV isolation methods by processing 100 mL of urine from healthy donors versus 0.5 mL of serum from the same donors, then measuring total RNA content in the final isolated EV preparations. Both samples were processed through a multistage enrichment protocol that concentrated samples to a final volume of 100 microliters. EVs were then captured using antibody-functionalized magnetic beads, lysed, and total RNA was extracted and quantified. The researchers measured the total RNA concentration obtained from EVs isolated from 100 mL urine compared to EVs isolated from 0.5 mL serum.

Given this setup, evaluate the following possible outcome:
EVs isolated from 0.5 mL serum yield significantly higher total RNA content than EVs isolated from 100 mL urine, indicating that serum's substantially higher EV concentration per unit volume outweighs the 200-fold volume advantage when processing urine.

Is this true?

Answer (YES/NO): NO